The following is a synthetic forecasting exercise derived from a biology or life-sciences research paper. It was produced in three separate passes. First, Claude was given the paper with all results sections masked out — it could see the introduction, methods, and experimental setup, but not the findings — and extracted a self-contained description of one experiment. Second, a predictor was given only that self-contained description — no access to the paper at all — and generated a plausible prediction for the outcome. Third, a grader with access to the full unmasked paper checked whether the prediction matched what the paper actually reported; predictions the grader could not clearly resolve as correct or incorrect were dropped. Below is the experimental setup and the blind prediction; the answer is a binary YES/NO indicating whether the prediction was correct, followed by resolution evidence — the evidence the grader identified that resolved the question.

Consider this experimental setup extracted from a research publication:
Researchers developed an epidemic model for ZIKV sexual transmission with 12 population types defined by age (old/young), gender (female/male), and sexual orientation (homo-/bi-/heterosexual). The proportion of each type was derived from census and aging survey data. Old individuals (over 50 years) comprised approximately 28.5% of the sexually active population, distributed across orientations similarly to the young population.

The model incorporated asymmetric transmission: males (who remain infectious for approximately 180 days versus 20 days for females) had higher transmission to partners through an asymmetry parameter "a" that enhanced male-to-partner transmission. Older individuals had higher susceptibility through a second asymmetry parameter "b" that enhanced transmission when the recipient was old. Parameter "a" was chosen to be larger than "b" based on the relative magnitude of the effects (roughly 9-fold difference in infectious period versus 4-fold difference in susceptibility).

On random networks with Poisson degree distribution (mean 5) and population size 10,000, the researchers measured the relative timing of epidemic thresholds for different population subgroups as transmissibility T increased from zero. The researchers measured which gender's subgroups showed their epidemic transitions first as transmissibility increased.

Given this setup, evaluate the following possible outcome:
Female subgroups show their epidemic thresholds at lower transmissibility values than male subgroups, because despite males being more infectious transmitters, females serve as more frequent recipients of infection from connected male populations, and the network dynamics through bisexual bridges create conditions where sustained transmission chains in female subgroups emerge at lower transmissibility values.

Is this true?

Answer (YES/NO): NO